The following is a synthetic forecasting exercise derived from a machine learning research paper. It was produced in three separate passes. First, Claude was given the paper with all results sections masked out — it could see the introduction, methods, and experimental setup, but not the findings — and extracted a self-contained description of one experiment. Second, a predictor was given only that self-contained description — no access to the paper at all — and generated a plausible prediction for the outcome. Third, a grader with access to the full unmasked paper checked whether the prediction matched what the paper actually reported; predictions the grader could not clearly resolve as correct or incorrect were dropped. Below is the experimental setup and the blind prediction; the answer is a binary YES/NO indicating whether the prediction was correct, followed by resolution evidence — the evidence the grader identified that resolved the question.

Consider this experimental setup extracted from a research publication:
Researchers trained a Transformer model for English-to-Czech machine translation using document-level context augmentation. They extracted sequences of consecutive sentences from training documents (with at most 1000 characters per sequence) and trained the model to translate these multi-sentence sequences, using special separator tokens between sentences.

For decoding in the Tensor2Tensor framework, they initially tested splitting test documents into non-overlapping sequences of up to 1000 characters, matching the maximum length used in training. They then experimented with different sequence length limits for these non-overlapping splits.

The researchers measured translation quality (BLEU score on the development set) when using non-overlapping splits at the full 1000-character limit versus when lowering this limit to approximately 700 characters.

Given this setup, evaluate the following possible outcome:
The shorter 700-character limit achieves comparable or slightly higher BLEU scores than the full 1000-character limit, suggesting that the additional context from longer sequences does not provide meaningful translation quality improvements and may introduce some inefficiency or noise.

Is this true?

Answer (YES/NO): NO